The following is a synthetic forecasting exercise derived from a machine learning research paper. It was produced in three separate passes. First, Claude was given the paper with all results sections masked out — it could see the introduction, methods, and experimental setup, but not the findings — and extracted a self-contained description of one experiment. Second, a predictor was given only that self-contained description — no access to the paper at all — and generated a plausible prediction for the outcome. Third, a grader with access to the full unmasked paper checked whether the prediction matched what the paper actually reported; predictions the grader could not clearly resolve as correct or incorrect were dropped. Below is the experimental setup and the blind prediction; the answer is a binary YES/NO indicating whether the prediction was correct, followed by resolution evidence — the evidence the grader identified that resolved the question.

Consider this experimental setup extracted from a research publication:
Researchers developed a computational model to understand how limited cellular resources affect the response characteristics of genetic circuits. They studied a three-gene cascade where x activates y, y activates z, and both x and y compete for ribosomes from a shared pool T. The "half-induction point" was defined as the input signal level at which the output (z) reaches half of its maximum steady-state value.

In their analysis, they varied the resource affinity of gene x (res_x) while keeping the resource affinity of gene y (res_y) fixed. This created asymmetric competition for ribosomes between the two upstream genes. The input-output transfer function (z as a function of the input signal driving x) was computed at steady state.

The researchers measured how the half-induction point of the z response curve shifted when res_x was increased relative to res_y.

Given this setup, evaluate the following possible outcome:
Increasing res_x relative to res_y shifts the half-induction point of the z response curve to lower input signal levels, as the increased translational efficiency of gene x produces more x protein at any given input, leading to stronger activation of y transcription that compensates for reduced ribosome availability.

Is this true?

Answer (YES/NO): NO